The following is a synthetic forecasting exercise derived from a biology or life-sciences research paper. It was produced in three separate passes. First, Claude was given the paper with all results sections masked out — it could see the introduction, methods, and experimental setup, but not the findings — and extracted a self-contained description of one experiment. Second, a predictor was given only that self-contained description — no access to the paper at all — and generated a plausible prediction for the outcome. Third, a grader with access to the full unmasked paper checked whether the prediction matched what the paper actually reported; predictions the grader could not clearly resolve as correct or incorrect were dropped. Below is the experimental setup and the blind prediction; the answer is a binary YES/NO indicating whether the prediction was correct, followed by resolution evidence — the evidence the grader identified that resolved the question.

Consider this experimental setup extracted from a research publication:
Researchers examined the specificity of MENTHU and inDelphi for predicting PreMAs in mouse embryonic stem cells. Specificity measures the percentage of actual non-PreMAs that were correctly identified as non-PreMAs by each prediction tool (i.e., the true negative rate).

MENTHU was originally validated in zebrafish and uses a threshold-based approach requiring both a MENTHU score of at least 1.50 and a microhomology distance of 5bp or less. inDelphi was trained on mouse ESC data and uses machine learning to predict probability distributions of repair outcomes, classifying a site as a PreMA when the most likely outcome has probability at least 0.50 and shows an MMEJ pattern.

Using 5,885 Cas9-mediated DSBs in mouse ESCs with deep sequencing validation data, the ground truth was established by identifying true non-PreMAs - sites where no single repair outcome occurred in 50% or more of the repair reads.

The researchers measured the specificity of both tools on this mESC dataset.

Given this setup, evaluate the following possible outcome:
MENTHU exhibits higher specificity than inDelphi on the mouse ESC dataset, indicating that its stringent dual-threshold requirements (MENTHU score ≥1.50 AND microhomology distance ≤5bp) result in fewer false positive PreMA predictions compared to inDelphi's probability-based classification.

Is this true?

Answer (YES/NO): NO